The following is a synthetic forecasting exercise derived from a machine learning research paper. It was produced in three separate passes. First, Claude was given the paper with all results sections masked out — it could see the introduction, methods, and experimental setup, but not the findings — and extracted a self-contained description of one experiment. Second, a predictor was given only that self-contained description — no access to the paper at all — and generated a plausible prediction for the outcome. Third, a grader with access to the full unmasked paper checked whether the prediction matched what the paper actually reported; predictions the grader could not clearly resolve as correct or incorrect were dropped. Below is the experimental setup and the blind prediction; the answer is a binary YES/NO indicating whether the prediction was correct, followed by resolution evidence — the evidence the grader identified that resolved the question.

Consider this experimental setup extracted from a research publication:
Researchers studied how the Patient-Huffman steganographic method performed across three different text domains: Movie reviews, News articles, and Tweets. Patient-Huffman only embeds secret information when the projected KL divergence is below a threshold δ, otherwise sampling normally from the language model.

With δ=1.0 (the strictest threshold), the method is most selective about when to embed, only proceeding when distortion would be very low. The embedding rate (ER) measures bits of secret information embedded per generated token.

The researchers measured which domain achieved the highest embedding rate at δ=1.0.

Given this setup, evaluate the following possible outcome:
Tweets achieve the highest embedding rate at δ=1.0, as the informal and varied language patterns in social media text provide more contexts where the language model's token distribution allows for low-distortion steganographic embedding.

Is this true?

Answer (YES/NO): NO